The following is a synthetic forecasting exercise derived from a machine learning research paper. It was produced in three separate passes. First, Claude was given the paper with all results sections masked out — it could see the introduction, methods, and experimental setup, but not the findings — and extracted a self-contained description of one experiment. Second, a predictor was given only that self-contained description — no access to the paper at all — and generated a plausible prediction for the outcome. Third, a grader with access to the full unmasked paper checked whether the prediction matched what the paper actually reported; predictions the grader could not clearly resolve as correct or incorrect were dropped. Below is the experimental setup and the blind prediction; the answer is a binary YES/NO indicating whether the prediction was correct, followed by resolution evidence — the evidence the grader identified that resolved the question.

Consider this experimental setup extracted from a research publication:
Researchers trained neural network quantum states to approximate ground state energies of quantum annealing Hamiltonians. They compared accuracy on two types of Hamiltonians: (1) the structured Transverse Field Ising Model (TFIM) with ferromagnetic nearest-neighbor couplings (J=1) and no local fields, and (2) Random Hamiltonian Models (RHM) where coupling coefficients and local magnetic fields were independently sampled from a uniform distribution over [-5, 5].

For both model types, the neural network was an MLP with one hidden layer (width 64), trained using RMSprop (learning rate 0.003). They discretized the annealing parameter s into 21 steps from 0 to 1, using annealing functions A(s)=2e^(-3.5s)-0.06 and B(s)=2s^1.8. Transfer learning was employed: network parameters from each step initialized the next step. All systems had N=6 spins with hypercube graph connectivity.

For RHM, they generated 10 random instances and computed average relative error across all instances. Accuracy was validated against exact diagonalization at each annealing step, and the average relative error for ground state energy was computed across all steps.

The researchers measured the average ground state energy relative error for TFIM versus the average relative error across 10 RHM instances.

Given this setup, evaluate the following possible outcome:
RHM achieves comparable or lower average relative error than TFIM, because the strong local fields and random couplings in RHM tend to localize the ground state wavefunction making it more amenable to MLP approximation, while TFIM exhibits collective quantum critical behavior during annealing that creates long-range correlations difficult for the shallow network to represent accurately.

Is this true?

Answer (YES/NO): YES